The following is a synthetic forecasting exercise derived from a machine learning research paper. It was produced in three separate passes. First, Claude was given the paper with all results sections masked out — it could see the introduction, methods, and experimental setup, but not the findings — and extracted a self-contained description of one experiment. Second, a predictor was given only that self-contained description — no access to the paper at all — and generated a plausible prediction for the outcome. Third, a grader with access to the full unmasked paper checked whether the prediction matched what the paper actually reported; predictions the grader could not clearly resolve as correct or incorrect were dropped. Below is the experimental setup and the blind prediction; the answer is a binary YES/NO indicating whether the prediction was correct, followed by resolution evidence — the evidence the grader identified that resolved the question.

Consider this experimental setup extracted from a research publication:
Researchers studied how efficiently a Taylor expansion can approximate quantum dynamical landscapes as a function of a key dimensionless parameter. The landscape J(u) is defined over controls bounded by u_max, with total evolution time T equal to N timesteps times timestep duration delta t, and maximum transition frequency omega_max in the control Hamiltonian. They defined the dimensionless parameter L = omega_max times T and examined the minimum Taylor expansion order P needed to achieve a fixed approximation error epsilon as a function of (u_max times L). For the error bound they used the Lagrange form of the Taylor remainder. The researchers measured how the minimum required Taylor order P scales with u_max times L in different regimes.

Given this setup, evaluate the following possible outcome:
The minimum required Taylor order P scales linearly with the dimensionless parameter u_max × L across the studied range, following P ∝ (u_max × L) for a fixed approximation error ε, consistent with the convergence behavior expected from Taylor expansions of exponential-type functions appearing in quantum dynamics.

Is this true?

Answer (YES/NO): NO